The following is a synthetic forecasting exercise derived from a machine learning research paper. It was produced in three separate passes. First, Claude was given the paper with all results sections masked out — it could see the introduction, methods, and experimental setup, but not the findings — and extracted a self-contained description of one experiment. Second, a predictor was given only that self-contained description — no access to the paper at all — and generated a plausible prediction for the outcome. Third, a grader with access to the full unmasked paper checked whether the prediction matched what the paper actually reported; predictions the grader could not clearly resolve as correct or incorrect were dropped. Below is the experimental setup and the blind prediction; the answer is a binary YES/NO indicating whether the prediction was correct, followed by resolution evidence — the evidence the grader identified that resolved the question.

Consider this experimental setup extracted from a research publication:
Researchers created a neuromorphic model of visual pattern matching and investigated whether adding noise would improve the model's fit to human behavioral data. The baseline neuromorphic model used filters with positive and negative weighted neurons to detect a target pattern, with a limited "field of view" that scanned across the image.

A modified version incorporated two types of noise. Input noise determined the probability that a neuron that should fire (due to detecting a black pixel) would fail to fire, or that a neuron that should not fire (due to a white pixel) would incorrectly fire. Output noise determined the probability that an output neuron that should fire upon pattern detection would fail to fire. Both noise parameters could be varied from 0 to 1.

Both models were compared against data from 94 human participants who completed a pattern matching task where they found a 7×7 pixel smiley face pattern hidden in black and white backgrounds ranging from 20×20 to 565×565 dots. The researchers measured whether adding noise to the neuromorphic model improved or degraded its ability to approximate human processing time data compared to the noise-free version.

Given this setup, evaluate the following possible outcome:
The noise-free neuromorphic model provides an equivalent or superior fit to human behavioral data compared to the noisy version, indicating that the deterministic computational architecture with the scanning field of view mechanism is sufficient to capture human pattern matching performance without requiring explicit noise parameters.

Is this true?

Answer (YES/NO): NO